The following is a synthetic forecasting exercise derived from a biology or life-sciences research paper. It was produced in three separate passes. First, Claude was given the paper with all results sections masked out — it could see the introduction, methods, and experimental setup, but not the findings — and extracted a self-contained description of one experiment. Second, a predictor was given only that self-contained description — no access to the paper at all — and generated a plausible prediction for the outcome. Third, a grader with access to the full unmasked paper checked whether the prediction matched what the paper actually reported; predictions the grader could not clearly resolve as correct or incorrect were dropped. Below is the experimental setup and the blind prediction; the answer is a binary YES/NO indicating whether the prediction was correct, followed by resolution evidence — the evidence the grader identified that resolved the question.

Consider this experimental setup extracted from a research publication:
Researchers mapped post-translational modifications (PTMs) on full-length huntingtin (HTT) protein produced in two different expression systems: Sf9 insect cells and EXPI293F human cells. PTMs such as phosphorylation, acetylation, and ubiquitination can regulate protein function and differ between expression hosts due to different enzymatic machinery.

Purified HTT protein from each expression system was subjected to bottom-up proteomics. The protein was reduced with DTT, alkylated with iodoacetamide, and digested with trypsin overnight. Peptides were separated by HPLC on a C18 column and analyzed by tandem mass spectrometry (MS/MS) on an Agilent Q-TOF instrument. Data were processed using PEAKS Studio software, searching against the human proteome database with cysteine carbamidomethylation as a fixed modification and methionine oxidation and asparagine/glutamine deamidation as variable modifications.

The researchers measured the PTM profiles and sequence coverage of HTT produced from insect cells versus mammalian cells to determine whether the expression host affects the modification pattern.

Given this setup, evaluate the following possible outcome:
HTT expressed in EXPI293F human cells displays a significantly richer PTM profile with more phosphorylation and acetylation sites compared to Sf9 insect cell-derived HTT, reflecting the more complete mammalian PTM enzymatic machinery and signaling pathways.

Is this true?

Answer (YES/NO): NO